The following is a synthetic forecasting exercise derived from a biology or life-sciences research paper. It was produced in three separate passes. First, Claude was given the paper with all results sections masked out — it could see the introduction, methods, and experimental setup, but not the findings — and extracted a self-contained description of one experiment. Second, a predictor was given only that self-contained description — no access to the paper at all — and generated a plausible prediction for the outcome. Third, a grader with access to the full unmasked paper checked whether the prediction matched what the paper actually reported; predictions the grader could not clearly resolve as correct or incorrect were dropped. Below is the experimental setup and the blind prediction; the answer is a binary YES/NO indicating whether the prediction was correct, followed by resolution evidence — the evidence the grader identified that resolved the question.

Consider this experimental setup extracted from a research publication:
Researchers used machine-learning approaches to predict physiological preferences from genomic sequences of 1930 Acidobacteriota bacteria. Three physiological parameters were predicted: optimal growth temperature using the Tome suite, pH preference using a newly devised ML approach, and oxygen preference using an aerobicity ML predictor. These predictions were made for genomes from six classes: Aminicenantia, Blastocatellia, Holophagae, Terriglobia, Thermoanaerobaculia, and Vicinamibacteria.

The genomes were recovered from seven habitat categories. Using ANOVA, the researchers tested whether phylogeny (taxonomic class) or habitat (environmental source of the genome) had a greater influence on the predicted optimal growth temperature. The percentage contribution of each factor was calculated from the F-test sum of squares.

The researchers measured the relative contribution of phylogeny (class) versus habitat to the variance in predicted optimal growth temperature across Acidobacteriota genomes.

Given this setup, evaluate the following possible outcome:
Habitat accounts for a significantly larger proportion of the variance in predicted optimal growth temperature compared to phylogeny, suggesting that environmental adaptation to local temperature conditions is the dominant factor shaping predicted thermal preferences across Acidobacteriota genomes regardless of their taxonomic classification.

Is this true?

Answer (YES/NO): NO